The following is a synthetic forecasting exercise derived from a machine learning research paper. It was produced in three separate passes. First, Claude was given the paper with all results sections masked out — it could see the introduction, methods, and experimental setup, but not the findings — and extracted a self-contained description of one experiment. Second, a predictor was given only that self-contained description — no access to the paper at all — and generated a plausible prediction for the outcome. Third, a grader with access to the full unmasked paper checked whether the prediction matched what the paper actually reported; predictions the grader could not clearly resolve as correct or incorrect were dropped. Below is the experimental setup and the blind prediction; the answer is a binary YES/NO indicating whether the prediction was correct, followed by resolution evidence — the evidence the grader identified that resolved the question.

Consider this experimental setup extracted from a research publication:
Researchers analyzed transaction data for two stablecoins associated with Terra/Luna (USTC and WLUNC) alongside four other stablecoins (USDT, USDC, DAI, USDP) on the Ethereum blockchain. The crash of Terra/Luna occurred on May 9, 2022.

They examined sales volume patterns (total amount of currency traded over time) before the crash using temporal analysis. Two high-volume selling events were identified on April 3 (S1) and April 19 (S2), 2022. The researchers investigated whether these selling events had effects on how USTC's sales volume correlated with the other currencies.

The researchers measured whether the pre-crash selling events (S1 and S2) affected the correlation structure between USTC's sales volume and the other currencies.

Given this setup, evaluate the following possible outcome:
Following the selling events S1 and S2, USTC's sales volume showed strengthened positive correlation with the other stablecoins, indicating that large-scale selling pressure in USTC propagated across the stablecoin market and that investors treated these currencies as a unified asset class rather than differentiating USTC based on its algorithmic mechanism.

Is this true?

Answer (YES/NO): NO